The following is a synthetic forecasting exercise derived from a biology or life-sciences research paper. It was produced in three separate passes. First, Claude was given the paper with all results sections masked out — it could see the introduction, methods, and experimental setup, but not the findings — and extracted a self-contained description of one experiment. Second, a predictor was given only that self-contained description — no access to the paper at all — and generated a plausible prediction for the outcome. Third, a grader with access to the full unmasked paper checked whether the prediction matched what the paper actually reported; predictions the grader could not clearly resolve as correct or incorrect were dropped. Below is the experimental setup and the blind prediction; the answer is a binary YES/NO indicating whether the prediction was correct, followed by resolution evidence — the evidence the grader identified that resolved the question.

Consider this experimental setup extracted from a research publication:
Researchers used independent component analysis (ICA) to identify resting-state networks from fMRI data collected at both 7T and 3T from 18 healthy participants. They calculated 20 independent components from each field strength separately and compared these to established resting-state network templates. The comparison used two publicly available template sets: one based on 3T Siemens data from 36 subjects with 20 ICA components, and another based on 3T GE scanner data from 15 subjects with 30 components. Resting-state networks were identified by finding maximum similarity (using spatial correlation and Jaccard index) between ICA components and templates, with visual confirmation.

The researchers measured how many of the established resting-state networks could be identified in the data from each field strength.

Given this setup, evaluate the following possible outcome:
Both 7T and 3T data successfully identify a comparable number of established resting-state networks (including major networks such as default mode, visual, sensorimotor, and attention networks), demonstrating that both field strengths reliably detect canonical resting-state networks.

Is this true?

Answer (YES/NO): YES